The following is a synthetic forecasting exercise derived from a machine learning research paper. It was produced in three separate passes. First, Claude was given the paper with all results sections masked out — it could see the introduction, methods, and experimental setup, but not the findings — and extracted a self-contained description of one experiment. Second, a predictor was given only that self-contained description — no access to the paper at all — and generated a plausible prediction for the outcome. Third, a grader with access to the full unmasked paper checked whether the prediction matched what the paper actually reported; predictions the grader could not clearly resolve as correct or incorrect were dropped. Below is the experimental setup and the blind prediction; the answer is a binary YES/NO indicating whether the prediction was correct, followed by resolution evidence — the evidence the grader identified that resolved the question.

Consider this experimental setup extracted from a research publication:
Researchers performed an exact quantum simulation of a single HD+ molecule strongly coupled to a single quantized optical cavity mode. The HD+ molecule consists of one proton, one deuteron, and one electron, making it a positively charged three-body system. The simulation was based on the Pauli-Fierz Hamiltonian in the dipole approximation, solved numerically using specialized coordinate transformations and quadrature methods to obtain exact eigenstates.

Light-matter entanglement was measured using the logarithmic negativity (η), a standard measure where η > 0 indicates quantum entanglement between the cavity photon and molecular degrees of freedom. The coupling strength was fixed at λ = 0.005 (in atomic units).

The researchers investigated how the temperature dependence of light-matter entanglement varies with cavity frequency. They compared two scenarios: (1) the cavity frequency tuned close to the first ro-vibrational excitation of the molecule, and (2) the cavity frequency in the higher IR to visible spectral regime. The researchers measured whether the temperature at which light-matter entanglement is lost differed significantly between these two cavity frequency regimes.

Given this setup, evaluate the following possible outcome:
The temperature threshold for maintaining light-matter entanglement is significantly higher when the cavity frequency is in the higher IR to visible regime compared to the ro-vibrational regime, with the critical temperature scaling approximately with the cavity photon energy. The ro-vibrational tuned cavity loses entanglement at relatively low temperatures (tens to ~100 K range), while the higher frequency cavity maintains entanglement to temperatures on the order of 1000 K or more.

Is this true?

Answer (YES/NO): NO